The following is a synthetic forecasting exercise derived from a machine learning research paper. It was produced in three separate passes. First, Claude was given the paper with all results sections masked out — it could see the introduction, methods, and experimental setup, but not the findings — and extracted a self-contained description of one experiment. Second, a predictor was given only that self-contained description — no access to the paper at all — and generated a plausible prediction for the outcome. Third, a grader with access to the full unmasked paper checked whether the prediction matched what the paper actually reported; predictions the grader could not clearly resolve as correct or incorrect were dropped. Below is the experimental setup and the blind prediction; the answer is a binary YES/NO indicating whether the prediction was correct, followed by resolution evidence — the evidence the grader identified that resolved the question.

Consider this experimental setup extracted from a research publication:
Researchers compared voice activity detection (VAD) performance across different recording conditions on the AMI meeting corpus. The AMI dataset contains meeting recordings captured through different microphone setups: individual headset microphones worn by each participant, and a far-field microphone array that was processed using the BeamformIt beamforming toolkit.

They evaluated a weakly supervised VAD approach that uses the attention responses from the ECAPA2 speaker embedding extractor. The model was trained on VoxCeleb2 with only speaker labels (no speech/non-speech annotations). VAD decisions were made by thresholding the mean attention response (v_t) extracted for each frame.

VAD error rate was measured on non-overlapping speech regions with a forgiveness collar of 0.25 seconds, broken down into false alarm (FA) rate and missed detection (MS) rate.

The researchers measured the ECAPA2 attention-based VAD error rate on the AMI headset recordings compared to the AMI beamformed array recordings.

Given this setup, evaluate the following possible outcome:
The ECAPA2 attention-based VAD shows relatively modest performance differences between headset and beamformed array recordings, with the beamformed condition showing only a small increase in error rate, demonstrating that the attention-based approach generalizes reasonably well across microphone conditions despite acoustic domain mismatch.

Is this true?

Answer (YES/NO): YES